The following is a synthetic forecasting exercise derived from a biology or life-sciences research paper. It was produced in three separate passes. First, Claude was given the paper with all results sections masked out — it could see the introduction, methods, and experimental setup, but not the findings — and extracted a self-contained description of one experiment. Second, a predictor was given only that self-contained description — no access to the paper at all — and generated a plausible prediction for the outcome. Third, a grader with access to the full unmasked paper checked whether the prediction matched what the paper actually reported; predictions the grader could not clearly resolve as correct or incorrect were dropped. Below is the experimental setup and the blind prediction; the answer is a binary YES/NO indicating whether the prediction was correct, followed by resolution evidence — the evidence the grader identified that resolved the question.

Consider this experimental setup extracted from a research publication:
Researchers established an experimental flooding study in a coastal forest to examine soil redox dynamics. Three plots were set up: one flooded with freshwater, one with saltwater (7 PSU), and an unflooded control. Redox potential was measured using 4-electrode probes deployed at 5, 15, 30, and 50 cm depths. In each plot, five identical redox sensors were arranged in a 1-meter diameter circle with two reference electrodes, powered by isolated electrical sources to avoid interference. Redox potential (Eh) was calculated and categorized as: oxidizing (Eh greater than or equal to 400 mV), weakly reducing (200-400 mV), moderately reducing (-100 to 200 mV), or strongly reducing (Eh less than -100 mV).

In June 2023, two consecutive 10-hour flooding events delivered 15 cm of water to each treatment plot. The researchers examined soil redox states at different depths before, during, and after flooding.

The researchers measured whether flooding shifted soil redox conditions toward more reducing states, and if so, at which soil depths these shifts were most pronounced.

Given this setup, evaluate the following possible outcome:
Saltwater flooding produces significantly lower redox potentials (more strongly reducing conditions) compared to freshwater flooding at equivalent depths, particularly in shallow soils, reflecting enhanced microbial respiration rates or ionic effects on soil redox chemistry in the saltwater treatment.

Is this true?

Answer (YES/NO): NO